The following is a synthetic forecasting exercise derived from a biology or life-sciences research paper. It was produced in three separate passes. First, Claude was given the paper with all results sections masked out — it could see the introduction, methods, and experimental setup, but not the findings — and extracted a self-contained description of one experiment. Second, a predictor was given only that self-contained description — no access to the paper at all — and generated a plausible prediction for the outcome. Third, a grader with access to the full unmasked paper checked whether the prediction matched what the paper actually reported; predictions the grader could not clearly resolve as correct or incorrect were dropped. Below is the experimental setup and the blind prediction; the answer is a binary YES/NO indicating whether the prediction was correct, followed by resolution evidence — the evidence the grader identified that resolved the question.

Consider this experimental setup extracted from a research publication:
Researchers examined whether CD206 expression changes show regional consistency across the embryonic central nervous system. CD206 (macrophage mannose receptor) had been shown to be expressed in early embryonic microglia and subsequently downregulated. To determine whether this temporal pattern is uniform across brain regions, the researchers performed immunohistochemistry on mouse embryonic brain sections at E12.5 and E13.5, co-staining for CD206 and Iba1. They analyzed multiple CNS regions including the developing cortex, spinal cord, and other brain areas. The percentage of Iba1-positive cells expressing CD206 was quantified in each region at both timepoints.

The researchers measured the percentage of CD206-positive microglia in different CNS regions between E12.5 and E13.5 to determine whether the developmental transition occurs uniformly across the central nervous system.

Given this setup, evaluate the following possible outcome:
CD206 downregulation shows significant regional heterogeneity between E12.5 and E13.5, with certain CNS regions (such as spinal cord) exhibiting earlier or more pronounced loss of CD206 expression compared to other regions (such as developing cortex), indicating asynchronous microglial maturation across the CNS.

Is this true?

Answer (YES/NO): NO